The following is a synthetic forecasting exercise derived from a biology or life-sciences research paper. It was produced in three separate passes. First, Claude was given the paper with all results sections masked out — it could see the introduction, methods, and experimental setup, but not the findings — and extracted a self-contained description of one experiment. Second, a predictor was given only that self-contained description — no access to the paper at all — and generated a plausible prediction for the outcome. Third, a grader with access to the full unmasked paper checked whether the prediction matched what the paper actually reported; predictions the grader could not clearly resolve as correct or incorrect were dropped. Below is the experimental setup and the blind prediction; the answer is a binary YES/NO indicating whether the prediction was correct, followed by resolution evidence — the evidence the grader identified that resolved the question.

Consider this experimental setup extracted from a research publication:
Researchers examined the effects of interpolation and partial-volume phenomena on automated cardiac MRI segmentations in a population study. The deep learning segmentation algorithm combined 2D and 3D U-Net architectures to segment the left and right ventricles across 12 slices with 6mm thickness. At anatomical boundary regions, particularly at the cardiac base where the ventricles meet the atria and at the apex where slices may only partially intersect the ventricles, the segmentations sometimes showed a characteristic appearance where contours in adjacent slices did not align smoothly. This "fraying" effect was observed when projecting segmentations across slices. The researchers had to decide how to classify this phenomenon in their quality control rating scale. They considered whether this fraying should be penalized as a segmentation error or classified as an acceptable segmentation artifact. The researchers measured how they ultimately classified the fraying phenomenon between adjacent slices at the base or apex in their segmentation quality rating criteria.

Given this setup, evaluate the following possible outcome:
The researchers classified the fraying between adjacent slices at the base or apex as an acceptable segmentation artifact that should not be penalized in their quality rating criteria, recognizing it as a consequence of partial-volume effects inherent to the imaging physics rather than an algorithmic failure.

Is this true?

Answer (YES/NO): YES